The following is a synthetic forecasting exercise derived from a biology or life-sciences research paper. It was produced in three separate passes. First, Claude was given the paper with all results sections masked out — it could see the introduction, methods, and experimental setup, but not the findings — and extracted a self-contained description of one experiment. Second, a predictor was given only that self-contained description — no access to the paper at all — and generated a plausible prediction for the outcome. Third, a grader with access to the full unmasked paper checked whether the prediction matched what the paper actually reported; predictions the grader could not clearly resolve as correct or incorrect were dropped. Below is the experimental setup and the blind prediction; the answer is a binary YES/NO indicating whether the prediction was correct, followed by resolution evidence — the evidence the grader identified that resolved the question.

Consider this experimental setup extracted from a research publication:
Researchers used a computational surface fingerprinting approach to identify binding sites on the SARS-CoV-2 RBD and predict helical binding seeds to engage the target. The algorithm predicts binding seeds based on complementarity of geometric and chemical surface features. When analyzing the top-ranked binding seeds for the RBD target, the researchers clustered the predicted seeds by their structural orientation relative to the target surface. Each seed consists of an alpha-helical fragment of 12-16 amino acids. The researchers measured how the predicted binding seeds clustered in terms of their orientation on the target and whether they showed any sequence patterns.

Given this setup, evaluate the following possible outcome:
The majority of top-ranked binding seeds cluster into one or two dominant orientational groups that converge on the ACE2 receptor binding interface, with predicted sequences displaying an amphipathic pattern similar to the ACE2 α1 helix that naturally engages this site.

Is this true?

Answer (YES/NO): NO